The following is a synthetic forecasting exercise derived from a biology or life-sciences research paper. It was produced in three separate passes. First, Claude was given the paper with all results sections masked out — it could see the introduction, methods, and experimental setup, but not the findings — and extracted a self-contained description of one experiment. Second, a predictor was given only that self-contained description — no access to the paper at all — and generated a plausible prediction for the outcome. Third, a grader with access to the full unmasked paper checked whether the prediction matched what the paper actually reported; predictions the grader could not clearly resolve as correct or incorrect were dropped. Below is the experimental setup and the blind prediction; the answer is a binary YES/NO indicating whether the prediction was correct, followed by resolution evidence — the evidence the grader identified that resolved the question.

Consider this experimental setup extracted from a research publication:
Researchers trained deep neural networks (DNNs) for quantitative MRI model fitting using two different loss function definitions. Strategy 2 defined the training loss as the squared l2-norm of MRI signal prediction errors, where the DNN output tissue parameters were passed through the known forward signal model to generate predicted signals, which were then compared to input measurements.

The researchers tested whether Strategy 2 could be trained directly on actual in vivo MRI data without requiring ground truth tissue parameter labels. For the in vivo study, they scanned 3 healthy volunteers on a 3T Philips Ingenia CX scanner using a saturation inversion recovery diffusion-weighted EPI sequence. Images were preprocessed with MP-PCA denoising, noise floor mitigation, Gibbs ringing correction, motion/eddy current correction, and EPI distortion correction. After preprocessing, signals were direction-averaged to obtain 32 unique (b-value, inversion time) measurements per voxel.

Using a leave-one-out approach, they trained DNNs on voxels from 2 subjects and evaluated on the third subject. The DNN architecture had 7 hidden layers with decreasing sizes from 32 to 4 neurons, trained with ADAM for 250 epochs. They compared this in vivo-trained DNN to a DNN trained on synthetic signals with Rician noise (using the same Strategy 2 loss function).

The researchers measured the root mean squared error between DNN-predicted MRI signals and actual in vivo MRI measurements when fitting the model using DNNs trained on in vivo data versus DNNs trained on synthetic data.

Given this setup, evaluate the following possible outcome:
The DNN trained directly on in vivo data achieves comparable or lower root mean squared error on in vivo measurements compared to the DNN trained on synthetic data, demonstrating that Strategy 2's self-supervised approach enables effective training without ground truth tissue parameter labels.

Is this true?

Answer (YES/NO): YES